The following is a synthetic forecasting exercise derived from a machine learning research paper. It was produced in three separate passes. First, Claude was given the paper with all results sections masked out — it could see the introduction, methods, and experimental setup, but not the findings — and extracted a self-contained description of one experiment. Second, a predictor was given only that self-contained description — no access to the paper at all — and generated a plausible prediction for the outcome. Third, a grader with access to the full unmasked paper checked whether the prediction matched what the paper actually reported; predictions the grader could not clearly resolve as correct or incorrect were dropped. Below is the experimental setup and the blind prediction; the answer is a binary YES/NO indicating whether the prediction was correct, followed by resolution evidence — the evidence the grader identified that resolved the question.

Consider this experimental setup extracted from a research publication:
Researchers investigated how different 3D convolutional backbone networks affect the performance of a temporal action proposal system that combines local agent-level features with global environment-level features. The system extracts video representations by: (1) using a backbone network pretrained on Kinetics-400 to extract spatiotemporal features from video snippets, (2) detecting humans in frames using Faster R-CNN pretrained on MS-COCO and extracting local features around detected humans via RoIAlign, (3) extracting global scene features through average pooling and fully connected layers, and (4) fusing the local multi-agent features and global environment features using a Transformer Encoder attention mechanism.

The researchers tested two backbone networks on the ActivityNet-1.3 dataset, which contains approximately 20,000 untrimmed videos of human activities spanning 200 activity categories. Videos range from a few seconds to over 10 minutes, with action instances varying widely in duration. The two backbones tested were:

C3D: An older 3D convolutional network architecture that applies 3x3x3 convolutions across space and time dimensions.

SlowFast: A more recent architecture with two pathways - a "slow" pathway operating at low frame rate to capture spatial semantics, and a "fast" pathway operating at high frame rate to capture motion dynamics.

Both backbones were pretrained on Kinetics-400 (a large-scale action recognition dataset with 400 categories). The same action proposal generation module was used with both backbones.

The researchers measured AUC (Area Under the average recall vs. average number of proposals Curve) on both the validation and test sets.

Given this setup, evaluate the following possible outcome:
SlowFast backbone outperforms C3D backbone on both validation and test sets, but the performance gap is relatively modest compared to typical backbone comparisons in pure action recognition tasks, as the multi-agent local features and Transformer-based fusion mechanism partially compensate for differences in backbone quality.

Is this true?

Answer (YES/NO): NO